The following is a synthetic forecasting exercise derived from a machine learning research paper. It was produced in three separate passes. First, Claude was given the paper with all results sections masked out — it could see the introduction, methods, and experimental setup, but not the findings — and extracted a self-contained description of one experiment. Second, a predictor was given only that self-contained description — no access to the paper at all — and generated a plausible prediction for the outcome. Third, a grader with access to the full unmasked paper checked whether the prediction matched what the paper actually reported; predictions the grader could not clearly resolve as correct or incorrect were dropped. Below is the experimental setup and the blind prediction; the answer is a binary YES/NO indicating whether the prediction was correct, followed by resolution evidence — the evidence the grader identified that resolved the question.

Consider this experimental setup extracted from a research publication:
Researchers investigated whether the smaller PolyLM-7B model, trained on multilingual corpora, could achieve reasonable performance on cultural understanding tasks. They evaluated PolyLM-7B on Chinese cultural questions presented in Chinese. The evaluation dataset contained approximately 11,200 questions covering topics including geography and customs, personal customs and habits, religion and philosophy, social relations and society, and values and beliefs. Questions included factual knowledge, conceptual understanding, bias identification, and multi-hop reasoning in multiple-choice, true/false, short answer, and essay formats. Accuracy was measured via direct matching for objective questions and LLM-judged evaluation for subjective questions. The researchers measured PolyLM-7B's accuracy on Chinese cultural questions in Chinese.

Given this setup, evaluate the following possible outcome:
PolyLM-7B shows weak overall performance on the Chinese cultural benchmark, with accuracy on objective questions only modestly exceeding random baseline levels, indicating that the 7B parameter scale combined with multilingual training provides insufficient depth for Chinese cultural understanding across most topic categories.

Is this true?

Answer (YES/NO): NO